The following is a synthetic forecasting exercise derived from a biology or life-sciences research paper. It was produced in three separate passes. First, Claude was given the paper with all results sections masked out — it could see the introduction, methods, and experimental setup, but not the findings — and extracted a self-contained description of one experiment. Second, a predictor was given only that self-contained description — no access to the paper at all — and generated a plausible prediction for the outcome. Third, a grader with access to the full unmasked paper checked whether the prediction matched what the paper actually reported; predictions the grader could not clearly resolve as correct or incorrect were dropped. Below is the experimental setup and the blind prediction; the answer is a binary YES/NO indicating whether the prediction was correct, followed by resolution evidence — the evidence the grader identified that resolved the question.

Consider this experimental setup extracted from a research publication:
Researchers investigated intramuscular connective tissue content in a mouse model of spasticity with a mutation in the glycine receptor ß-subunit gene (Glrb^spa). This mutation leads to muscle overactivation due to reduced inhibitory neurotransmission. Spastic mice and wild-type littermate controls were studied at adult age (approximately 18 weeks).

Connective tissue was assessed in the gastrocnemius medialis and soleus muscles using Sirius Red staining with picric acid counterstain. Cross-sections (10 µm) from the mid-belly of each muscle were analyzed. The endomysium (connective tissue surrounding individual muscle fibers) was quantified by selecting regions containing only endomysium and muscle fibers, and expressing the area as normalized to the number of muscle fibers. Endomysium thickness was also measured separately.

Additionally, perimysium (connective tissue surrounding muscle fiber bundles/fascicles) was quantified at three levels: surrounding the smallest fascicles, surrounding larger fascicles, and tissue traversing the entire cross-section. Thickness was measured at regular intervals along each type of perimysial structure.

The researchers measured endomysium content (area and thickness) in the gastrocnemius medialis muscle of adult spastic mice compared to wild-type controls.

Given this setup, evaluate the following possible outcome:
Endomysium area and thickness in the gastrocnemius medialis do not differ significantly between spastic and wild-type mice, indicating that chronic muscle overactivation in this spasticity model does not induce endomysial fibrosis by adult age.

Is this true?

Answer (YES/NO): YES